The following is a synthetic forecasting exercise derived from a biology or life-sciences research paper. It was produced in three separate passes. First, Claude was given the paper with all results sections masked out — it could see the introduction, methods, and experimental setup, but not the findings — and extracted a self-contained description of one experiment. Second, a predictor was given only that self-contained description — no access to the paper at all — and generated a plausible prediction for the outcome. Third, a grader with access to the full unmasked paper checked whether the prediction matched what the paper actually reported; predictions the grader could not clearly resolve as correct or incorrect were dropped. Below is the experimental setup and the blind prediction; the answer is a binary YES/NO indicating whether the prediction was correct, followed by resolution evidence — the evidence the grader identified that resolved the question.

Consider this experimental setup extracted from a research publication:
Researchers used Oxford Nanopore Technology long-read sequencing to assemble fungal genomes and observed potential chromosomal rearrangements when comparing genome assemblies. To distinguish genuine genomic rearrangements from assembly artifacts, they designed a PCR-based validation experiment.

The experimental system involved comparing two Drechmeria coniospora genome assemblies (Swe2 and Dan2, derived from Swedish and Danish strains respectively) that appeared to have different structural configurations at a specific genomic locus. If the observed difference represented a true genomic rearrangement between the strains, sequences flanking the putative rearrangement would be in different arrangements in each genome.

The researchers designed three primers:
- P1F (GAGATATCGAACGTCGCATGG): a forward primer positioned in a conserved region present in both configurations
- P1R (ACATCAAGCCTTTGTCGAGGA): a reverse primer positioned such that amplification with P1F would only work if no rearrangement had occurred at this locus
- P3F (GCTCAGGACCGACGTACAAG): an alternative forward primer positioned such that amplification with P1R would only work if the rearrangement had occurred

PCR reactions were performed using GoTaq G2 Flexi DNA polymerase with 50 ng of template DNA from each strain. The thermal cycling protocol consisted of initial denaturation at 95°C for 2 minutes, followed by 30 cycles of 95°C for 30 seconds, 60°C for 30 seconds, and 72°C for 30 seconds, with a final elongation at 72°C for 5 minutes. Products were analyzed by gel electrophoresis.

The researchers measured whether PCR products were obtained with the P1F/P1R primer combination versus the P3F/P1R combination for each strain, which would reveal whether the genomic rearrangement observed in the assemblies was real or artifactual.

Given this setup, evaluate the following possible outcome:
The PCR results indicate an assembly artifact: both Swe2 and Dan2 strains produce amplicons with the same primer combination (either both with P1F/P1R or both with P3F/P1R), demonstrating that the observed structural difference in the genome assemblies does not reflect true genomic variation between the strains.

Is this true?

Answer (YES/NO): NO